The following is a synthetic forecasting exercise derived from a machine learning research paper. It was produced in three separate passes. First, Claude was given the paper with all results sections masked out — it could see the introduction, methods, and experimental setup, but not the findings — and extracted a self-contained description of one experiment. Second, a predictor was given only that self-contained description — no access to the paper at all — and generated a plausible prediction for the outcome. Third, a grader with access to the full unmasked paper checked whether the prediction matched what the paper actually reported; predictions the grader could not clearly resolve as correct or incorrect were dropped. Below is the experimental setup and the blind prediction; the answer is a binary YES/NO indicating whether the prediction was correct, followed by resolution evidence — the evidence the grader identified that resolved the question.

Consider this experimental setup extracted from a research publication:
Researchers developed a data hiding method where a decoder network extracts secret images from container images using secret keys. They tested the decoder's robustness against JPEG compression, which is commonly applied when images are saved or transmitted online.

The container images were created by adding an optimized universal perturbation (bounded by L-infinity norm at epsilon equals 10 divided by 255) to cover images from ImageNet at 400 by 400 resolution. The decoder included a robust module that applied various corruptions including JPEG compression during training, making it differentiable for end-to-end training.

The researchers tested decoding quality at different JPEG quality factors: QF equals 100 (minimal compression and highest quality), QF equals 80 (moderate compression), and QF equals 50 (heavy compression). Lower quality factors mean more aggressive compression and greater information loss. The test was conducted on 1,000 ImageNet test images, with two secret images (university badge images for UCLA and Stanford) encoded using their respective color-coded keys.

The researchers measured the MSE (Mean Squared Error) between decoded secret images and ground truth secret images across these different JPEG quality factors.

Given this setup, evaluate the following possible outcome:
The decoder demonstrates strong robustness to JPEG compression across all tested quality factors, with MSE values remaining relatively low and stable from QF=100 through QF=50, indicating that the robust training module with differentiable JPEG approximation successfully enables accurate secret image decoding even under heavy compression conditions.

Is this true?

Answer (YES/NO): NO